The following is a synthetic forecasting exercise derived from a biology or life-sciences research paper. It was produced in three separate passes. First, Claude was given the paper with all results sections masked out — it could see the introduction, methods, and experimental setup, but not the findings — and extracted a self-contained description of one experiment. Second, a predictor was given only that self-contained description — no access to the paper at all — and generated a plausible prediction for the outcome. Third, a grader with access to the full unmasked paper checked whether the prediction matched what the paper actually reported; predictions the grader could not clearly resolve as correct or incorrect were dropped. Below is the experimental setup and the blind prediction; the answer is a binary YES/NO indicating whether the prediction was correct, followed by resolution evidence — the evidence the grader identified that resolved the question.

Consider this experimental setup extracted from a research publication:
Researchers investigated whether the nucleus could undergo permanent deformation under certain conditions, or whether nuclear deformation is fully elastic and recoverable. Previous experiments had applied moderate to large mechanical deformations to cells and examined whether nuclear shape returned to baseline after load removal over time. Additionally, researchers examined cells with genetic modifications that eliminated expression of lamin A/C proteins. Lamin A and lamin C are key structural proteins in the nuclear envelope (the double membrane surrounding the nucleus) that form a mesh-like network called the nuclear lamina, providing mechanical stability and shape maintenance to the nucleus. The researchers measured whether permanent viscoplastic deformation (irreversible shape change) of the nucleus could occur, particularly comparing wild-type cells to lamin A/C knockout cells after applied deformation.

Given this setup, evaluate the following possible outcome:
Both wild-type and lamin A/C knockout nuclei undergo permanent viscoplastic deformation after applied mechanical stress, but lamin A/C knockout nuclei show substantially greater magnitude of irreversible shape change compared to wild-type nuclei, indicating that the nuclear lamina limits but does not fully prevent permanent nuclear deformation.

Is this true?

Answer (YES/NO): NO